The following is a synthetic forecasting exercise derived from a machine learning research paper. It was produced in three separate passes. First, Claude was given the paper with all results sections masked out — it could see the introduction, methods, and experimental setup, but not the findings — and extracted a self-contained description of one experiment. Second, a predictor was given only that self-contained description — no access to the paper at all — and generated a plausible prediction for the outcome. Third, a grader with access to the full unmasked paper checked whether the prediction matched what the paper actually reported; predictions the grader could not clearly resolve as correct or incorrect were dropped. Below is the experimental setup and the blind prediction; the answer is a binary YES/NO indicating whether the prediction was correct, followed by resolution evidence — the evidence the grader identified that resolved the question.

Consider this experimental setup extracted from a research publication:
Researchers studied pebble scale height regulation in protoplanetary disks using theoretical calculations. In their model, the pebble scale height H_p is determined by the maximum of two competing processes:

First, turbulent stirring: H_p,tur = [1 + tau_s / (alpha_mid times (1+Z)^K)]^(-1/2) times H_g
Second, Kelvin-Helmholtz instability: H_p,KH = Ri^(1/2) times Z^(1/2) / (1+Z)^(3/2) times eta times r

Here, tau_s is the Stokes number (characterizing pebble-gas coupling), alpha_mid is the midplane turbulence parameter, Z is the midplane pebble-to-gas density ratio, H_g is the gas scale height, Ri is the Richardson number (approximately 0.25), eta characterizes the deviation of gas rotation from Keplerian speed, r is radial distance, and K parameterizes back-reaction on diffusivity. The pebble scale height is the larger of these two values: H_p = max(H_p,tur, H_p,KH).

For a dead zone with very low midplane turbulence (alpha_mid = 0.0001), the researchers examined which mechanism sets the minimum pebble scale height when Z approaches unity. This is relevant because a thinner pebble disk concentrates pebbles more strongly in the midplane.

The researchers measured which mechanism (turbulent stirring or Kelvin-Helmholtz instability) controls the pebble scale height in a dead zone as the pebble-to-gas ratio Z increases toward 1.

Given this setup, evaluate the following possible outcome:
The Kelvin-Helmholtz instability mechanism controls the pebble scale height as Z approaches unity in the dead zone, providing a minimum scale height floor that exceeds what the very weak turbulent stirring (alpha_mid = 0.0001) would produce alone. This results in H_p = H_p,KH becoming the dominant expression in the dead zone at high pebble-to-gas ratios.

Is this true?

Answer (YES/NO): NO